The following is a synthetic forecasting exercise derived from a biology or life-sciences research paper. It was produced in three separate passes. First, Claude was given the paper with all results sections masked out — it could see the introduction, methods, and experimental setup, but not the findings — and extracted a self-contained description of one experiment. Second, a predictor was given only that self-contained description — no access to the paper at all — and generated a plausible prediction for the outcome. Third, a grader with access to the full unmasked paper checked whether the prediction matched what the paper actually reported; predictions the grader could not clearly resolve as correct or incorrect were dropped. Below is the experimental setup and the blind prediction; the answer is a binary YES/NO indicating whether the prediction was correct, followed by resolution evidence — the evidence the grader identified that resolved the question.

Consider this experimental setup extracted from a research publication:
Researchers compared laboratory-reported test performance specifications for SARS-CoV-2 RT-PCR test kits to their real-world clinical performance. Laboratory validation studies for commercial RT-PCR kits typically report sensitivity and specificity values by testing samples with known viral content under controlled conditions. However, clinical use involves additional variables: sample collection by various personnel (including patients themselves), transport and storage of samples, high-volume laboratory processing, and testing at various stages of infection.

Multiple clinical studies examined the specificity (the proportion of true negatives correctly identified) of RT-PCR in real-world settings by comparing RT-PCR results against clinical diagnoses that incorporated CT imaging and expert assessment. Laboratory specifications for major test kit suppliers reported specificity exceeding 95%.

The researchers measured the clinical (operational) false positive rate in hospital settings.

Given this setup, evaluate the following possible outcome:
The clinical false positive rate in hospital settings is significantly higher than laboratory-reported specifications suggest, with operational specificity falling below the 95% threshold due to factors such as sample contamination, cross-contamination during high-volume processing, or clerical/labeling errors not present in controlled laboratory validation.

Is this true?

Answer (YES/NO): YES